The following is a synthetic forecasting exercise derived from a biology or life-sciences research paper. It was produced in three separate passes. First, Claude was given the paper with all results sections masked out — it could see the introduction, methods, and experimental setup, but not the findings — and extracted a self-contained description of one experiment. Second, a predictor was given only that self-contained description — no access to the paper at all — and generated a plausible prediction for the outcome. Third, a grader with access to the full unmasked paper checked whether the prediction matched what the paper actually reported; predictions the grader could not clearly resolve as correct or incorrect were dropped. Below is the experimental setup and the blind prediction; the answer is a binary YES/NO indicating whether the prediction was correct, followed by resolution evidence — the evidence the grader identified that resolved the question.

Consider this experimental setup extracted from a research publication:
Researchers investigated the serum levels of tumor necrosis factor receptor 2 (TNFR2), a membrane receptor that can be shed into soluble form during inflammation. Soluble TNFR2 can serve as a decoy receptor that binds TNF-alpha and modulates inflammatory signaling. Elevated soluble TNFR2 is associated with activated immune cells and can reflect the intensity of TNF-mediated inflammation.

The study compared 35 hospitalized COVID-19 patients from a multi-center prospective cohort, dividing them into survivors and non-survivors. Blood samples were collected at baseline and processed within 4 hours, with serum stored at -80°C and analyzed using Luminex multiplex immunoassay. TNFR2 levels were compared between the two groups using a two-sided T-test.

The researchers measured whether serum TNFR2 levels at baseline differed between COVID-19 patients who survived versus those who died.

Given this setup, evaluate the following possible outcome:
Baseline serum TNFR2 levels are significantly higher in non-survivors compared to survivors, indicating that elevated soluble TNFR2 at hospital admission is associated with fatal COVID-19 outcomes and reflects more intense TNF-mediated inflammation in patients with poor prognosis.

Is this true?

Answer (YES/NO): NO